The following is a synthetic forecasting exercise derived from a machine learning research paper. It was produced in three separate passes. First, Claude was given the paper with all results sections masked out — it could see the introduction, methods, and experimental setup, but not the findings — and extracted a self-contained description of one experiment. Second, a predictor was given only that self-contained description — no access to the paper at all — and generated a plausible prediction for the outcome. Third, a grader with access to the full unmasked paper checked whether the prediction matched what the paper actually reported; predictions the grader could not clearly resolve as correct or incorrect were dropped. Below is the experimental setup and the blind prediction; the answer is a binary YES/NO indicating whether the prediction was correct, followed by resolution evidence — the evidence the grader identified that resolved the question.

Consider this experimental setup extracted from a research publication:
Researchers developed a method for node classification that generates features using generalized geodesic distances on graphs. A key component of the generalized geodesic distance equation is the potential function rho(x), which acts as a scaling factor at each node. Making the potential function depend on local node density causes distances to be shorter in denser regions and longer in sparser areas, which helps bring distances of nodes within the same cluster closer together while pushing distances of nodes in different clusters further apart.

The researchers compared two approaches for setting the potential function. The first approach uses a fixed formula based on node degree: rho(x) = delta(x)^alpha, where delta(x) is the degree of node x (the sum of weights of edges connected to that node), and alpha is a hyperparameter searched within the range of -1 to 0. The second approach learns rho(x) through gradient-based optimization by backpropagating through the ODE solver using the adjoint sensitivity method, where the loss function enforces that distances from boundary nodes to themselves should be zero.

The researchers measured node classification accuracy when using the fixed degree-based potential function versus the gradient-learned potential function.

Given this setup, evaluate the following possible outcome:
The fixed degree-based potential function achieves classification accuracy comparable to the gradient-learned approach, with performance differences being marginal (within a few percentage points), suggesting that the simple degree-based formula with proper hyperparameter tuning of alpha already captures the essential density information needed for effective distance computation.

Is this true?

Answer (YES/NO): YES